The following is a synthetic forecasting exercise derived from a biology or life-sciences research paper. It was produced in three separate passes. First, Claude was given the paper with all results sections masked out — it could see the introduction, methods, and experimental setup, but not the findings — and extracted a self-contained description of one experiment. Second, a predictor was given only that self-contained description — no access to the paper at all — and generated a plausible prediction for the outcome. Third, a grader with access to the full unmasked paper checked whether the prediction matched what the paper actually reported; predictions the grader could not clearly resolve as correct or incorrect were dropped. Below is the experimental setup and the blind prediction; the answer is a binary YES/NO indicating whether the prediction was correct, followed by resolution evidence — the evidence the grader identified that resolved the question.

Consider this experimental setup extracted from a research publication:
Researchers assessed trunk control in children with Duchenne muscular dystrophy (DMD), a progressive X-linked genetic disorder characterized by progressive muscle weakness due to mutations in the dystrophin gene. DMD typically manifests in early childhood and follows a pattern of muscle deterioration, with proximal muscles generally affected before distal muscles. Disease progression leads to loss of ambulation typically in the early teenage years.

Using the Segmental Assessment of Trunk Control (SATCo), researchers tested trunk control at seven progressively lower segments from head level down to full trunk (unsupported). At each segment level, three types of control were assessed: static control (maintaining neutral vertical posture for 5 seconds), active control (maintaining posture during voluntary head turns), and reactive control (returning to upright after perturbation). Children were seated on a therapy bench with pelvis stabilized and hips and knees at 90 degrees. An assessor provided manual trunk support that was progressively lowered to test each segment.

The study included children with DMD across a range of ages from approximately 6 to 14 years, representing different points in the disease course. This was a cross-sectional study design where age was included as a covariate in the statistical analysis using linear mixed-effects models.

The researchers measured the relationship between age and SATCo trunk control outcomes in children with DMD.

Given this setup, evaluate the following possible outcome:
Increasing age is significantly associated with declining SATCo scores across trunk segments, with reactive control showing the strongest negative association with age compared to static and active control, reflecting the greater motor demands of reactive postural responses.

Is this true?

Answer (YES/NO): NO